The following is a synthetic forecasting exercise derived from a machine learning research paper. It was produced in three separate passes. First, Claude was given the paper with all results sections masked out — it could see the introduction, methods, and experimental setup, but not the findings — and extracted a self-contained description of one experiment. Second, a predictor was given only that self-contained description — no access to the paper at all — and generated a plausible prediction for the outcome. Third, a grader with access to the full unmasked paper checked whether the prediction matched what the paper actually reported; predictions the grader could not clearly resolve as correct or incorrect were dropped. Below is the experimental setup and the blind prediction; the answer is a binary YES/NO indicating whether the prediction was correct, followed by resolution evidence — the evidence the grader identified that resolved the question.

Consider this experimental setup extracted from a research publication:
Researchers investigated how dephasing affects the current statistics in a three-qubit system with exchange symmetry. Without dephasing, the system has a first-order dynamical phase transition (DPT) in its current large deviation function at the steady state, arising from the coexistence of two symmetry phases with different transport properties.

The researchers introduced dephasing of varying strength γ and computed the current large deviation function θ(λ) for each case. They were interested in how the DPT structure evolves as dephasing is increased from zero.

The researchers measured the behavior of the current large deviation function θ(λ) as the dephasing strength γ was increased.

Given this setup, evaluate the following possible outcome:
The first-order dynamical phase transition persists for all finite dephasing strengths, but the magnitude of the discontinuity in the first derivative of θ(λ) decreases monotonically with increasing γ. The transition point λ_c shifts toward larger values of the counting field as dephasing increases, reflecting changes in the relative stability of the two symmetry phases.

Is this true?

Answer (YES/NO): NO